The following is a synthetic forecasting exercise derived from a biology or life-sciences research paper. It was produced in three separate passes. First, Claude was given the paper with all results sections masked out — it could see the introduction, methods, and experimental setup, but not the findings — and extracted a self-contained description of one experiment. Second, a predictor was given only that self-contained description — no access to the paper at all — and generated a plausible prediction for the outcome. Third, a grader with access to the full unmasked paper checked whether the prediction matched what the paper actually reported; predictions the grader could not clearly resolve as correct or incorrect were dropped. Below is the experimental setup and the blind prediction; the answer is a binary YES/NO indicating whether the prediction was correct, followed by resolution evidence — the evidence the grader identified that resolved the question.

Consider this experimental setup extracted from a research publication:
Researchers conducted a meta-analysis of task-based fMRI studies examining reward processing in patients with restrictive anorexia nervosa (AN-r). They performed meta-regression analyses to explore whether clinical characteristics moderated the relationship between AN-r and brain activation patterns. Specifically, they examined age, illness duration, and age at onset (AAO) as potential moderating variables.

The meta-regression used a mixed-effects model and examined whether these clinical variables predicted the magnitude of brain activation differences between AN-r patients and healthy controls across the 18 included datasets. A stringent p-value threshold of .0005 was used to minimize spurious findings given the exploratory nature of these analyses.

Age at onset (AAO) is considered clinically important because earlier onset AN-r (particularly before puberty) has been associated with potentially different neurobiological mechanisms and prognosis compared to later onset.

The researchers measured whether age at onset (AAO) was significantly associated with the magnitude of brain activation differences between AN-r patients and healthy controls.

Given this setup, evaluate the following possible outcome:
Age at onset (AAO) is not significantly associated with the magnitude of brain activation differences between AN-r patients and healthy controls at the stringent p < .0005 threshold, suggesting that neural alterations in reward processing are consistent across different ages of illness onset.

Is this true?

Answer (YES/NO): YES